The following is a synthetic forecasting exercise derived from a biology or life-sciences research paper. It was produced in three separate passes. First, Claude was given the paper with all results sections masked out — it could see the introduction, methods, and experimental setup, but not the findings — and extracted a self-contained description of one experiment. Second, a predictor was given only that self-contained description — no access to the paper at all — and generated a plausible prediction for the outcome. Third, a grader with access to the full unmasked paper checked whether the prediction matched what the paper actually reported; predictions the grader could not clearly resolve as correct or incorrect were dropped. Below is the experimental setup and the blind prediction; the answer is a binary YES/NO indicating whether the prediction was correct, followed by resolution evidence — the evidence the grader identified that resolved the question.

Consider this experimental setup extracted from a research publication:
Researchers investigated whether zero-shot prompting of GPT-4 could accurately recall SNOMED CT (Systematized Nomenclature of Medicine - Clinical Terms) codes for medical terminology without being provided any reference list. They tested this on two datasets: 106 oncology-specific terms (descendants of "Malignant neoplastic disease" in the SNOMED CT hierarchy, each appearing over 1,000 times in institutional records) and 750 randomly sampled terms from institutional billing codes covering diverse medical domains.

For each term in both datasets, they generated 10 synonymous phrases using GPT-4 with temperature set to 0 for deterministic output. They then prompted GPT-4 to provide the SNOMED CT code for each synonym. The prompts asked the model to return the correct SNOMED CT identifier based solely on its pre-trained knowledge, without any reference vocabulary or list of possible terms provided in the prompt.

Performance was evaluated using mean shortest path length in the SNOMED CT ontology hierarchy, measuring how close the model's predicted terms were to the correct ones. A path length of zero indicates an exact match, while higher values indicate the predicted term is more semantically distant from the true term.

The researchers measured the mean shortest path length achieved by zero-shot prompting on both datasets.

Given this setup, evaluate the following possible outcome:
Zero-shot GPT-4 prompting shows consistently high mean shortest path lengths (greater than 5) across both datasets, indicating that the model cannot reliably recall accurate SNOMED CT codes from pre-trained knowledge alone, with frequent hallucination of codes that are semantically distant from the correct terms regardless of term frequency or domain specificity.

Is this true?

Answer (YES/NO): NO